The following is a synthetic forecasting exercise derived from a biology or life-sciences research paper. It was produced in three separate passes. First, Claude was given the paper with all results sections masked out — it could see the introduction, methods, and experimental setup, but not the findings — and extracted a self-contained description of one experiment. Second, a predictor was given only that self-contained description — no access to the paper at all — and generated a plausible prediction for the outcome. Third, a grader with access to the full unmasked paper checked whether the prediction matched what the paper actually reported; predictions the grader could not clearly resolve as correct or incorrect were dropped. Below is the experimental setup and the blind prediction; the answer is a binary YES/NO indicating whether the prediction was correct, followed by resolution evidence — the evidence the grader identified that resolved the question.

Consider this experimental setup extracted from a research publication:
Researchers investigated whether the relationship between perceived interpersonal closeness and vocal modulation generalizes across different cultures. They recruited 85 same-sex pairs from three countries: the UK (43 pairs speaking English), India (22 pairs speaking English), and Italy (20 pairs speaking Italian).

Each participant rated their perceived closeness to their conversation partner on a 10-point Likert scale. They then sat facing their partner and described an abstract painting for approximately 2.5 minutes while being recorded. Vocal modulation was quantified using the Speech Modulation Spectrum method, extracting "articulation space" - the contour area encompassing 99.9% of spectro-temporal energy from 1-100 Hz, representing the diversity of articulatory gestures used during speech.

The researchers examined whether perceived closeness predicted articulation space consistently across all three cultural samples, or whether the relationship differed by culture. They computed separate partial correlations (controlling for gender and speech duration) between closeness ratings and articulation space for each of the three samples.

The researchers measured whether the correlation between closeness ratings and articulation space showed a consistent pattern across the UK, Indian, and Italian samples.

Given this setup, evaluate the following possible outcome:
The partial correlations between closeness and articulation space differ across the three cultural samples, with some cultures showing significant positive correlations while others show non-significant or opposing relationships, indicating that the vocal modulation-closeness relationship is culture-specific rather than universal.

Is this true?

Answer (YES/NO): NO